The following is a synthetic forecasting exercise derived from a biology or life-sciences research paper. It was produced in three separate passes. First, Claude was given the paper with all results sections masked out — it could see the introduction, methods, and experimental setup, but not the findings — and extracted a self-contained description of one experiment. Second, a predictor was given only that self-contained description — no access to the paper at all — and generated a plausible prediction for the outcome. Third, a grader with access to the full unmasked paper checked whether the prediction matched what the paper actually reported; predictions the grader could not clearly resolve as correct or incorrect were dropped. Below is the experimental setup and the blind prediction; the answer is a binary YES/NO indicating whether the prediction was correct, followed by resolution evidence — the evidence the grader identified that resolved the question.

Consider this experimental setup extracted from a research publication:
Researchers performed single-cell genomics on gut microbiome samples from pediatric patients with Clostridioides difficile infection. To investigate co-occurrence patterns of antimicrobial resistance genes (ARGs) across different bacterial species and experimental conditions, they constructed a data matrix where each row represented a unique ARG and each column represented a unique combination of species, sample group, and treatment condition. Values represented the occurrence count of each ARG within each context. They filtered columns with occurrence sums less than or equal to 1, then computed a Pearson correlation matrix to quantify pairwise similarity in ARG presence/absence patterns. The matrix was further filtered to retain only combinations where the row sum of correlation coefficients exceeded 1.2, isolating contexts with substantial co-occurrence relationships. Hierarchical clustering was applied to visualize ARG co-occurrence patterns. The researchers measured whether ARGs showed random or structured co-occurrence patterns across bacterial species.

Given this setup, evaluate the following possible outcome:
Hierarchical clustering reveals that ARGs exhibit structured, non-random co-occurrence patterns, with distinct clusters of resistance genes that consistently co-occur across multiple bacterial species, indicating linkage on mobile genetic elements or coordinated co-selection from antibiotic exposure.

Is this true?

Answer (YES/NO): YES